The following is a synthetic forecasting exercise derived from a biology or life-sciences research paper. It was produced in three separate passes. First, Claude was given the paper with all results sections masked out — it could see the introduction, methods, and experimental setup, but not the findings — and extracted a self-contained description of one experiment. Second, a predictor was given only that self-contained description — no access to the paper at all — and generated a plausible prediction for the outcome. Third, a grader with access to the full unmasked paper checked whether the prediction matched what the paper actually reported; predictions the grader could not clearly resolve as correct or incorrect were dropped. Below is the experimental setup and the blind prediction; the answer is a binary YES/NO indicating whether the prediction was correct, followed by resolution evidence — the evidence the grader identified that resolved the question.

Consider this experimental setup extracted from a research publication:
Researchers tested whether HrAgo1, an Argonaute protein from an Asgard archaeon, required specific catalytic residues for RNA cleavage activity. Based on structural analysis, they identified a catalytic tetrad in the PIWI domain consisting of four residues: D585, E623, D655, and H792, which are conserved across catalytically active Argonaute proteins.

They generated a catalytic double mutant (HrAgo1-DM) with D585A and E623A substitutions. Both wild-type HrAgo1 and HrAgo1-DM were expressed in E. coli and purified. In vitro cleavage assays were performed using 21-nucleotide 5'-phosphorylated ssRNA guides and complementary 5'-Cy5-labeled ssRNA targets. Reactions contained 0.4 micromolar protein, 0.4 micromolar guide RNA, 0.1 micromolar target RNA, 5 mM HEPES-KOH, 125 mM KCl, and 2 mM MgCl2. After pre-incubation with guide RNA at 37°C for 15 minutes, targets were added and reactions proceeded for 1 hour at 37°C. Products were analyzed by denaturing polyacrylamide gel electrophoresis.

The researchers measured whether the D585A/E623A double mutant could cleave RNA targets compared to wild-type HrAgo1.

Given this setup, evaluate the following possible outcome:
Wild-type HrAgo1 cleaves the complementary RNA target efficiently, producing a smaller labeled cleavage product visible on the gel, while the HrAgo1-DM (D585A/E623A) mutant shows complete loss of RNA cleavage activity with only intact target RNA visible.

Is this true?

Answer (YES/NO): YES